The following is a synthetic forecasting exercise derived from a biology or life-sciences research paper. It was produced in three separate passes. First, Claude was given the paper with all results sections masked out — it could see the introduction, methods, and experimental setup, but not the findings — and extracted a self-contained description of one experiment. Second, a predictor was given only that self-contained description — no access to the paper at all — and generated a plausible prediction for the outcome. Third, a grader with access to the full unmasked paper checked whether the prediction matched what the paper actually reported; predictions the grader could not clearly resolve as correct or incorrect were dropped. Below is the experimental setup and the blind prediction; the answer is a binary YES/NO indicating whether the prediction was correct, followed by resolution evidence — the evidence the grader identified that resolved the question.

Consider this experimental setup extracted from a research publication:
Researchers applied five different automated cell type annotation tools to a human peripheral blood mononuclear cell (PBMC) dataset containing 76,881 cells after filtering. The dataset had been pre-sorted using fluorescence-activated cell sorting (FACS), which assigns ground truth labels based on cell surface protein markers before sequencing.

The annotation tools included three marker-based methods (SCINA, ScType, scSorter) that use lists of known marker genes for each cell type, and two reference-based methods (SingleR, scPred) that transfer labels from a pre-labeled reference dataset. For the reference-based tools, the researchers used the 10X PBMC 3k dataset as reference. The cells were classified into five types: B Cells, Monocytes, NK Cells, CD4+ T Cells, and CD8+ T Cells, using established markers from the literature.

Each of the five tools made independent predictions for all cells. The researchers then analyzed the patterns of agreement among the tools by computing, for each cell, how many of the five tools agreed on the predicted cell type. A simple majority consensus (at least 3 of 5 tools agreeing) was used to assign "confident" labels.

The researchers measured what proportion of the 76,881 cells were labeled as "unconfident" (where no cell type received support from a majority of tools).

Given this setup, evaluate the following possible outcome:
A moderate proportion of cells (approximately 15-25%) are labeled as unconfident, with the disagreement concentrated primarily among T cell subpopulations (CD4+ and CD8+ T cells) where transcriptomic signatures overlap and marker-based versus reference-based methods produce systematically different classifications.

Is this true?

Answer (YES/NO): NO